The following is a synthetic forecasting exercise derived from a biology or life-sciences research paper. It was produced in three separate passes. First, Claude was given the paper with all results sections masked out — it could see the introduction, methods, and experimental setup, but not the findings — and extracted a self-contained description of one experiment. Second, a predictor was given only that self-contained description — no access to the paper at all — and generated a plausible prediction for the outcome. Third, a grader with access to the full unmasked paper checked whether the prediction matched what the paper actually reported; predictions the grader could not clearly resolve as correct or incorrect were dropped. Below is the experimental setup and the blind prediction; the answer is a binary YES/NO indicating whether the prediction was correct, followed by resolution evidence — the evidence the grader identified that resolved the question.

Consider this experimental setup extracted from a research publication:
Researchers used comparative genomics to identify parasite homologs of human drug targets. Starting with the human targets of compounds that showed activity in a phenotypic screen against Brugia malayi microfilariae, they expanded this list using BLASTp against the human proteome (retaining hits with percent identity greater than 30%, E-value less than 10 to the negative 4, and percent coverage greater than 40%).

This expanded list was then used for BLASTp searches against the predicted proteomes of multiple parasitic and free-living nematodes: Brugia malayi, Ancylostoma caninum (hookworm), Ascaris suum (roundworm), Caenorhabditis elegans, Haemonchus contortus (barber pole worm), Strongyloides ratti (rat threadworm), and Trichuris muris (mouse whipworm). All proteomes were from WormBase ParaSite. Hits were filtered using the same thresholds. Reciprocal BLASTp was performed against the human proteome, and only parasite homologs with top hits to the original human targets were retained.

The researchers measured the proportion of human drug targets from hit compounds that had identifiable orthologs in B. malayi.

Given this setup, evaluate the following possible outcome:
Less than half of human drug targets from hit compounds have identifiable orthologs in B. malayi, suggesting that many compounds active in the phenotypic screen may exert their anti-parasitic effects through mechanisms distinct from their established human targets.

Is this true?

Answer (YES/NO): YES